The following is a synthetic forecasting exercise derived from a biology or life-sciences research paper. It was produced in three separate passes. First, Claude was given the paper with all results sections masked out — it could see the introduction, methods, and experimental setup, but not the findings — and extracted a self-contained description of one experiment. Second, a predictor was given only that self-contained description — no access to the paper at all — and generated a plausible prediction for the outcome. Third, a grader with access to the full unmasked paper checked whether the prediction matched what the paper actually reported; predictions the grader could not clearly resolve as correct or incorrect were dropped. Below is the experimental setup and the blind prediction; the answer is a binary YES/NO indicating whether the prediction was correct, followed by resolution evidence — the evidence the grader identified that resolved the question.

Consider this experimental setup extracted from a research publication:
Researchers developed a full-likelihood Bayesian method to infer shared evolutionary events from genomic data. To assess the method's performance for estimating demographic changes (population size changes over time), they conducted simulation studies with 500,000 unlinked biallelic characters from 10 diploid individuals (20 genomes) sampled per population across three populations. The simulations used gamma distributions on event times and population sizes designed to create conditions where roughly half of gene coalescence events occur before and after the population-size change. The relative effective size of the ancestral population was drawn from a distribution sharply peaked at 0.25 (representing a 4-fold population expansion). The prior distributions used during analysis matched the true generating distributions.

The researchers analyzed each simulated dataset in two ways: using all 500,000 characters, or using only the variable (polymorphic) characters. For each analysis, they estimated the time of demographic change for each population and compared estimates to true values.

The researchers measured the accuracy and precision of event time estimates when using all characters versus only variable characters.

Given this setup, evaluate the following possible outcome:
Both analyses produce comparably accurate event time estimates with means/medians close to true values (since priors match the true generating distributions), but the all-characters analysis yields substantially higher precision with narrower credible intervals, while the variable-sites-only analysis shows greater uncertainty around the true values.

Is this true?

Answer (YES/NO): NO